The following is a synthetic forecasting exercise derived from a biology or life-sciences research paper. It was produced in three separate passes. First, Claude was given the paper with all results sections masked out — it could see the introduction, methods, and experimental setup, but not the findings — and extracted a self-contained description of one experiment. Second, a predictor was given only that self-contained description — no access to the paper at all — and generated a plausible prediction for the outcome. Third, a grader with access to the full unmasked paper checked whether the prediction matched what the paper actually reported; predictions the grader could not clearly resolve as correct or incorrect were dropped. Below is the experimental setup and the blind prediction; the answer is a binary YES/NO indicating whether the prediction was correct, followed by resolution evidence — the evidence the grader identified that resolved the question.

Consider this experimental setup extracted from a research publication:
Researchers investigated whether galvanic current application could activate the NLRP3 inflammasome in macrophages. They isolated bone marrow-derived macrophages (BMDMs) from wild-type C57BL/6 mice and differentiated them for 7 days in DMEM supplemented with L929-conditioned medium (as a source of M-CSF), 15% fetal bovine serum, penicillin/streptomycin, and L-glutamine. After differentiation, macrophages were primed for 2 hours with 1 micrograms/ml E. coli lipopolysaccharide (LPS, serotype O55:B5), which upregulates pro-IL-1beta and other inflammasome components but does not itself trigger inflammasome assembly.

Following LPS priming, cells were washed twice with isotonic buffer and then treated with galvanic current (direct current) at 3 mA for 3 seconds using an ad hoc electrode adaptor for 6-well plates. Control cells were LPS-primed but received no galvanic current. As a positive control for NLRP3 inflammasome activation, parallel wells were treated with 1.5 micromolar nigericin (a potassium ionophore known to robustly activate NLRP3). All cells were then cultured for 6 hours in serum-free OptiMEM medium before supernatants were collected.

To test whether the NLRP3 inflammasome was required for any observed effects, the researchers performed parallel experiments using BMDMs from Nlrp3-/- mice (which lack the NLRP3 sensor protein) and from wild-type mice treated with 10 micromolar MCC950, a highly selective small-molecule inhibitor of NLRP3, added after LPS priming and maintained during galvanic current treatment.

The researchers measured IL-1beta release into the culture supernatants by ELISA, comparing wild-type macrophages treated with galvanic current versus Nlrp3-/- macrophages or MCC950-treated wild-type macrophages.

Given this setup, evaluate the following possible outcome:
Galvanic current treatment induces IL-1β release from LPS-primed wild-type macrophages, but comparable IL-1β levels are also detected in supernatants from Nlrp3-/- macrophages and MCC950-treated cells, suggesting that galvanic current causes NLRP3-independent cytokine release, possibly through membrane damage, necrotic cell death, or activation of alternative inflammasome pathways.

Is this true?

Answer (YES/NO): NO